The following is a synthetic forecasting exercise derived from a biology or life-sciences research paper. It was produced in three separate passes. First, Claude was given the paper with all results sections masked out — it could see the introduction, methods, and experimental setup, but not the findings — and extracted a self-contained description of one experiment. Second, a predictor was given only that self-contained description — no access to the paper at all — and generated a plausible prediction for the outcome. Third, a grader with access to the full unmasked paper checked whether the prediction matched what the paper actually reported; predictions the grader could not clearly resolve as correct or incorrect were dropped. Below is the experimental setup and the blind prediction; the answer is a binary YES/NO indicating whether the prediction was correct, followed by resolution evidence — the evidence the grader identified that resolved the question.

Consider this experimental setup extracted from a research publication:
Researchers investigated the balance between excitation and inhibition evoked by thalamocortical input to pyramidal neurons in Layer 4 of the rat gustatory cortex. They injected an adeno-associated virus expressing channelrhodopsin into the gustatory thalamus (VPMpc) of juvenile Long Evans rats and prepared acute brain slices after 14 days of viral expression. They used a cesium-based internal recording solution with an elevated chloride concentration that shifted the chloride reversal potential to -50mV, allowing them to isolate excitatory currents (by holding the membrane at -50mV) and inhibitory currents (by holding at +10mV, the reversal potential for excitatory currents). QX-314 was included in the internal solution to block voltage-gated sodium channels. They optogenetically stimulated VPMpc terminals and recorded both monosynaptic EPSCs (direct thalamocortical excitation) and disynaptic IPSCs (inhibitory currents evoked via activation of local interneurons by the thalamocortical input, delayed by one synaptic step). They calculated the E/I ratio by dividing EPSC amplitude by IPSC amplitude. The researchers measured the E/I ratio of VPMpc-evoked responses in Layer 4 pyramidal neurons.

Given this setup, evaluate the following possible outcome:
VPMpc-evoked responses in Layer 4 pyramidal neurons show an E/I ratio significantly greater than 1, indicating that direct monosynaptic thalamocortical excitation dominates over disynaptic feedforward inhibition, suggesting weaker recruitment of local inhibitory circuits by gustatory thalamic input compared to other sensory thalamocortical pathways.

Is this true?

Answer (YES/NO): NO